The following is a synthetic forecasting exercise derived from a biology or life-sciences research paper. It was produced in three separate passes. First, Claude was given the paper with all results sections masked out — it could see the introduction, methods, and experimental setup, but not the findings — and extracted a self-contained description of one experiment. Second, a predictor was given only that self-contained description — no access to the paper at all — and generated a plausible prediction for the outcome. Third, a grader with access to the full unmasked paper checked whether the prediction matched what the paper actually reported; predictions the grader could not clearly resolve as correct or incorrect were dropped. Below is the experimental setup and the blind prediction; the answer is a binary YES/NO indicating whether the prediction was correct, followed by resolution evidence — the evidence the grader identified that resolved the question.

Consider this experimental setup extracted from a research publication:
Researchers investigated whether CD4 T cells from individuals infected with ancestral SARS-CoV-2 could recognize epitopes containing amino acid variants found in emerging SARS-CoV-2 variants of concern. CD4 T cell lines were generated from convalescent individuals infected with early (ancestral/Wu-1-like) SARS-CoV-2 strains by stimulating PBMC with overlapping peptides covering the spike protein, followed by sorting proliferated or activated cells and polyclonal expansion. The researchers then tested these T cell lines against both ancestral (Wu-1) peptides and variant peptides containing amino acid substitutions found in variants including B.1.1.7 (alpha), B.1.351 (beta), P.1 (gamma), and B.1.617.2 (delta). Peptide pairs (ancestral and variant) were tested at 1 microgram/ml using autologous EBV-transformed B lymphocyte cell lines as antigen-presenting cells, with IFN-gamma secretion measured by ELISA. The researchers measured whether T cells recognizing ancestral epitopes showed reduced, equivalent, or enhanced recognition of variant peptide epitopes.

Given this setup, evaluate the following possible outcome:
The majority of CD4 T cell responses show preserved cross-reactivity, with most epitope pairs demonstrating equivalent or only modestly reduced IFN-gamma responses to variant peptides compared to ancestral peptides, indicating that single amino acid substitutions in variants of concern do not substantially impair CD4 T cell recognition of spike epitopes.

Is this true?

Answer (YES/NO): NO